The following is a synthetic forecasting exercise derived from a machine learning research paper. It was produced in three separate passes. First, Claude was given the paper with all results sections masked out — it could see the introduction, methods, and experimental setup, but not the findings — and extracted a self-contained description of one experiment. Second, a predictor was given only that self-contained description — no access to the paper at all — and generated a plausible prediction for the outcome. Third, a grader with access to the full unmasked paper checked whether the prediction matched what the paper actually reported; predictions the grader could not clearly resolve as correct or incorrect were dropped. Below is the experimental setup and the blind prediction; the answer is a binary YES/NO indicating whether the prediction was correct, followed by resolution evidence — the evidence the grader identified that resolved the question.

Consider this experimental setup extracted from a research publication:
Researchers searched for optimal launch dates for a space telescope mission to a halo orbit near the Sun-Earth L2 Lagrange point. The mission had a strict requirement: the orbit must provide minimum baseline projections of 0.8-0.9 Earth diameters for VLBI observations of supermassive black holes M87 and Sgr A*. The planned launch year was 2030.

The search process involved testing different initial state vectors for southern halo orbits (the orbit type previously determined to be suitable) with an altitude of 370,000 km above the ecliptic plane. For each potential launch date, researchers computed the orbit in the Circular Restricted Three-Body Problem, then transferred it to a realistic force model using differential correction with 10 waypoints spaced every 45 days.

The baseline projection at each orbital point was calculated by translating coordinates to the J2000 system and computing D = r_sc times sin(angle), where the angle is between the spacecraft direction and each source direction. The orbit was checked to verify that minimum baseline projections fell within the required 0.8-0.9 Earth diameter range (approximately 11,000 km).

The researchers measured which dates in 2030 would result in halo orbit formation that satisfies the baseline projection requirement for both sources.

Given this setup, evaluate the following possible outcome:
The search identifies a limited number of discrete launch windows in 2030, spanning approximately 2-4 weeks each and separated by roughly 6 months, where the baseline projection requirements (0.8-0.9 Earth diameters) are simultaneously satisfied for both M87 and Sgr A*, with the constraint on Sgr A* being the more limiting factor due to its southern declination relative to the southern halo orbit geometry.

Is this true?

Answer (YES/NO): NO